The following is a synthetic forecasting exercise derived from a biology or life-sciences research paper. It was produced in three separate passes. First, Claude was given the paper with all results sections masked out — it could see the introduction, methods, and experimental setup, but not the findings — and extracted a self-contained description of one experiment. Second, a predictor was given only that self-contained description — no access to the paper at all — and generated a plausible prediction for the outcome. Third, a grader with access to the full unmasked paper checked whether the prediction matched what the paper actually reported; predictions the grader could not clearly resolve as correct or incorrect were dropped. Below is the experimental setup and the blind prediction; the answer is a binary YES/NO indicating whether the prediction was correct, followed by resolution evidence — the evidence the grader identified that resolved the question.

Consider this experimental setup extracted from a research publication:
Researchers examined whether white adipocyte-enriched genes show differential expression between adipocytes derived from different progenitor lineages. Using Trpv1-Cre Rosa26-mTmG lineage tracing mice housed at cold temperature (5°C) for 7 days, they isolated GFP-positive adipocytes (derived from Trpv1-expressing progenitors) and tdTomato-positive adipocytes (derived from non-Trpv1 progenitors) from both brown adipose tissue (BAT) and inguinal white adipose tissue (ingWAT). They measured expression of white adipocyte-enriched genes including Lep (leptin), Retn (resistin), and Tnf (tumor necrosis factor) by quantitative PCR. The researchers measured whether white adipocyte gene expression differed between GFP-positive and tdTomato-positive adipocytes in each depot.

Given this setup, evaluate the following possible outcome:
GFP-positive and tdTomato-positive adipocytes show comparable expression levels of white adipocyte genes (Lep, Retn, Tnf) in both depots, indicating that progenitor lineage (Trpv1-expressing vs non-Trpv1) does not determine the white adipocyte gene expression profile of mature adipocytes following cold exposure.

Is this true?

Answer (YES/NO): YES